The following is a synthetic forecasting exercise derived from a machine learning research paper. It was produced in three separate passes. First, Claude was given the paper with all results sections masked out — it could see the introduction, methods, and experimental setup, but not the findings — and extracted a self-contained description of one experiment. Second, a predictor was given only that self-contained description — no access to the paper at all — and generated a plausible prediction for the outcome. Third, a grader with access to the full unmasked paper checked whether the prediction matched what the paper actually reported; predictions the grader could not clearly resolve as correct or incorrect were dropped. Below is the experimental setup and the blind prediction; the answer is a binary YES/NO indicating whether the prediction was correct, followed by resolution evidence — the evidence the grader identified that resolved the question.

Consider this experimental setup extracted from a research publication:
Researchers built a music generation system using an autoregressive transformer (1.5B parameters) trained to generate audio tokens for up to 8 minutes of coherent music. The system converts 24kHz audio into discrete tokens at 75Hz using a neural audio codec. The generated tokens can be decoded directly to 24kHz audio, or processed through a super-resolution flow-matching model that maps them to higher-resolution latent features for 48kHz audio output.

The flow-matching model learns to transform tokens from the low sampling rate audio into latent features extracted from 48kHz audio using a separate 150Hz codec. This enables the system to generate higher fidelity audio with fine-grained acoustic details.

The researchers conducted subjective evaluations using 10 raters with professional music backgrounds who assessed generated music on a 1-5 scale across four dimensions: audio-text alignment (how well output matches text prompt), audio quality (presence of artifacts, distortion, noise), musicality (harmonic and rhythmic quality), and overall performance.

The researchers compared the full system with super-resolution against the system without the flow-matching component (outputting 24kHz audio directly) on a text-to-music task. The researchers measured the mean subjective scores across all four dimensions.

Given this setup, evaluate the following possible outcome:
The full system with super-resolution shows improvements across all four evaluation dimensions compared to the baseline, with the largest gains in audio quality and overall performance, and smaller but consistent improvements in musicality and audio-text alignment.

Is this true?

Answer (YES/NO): NO